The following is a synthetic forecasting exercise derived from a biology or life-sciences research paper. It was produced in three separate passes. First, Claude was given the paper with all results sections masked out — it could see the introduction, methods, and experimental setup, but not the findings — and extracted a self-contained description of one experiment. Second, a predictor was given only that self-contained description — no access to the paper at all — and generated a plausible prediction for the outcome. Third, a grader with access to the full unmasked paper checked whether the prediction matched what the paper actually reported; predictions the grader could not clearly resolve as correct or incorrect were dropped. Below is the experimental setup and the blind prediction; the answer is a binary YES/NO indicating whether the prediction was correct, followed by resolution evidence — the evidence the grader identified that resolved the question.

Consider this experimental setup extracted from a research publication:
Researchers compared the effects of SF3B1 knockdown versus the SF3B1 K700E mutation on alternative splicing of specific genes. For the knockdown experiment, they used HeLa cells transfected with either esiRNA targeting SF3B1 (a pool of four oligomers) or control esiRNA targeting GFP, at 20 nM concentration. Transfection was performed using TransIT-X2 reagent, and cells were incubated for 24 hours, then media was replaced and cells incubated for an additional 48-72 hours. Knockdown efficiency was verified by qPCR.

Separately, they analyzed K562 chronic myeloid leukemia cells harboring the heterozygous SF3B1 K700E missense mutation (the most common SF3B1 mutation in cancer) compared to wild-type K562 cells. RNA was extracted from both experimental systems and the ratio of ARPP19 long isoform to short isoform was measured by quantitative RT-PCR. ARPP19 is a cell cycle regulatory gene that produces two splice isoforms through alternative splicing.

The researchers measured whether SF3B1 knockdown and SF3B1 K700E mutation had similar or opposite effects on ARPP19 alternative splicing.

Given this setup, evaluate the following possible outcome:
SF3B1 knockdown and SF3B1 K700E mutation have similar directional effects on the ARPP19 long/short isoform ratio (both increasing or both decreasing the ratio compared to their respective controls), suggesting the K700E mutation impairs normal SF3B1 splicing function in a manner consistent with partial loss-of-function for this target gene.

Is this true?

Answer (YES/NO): NO